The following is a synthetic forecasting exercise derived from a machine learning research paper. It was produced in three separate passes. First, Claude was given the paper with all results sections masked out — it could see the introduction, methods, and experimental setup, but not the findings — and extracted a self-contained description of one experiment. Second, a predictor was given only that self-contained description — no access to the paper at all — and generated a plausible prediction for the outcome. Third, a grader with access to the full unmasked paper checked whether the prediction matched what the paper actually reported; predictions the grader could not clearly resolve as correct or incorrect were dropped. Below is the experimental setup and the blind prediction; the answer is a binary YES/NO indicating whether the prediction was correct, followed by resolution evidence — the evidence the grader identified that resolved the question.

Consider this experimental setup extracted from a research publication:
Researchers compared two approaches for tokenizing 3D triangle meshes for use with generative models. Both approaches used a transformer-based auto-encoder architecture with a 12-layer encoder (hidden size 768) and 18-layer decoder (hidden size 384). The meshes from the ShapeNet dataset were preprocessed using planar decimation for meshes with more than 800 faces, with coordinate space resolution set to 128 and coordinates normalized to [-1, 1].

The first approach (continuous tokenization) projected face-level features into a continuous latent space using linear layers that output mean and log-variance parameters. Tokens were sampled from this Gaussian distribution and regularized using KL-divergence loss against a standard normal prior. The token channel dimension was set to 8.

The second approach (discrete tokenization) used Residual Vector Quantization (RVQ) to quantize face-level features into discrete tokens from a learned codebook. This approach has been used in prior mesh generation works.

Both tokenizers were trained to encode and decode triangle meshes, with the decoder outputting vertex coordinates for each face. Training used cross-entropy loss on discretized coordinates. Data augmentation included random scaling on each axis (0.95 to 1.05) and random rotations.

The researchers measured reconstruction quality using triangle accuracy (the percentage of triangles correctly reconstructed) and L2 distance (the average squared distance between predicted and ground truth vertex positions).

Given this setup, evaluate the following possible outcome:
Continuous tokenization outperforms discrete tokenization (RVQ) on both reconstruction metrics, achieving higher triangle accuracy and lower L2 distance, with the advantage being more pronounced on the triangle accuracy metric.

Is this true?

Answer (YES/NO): NO